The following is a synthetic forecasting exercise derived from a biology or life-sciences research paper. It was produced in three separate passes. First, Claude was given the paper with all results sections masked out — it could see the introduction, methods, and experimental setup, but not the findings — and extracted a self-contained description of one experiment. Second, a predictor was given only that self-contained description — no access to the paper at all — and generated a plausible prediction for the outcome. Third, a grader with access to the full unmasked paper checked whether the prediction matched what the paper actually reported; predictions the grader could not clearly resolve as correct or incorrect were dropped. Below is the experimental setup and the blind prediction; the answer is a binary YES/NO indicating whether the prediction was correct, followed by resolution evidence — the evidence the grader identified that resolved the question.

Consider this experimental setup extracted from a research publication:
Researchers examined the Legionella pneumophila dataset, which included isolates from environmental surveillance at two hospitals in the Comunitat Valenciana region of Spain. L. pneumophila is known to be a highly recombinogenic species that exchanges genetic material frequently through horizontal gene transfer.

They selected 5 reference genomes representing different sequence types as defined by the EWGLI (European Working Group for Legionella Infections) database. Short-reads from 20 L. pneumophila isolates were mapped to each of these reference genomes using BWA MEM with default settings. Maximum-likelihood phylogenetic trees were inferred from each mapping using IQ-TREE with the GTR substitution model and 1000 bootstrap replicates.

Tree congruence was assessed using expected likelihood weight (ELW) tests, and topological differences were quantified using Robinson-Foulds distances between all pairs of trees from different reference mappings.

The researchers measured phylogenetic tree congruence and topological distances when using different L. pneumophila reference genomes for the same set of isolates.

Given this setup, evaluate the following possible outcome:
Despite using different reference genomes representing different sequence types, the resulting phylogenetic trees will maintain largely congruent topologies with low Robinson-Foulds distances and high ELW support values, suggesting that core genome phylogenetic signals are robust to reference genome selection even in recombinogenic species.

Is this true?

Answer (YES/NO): NO